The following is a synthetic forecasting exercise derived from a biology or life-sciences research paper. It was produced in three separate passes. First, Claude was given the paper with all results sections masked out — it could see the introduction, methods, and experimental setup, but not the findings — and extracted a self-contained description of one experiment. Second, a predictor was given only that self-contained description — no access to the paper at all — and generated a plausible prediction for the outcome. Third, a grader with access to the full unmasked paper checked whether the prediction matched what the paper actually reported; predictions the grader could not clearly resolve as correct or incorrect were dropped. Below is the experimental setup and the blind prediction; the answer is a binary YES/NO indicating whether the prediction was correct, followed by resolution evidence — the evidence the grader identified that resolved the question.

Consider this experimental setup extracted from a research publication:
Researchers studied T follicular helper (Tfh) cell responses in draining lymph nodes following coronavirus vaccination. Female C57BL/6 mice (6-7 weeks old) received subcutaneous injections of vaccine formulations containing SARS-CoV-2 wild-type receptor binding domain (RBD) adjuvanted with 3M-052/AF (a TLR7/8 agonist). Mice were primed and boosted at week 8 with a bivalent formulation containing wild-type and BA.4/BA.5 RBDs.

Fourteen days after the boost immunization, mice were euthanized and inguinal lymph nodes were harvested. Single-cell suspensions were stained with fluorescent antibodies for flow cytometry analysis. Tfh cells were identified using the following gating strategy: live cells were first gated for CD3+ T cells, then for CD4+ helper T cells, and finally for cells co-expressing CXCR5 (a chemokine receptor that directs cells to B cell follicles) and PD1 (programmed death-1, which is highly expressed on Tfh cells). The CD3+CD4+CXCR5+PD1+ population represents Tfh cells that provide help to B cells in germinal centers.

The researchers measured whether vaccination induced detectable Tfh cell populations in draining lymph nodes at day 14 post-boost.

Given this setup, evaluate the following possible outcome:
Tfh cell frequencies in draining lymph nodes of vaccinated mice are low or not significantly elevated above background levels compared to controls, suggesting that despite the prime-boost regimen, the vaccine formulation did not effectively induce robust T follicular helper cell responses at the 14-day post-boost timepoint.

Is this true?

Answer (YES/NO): NO